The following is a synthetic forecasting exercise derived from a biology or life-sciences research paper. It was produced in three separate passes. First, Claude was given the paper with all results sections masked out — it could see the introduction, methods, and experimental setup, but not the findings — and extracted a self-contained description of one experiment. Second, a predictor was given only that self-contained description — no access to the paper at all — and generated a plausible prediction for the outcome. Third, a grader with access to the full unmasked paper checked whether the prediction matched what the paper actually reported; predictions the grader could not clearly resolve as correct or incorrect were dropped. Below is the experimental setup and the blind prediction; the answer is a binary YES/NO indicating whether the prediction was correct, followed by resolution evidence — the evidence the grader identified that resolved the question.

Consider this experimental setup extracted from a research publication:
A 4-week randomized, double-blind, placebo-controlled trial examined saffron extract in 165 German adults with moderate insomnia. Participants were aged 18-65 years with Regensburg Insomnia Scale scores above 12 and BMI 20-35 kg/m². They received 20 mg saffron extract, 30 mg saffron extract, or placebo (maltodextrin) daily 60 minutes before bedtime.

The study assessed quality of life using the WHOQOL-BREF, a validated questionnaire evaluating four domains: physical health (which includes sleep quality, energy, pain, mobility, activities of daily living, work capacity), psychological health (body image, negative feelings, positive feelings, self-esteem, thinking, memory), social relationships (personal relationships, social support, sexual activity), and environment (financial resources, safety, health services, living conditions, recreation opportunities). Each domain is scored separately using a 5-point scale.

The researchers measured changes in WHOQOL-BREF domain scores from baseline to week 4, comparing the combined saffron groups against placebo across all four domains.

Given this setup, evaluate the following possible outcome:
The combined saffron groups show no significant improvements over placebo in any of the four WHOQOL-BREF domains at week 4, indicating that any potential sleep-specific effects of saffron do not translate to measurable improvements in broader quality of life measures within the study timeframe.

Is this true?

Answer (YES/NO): YES